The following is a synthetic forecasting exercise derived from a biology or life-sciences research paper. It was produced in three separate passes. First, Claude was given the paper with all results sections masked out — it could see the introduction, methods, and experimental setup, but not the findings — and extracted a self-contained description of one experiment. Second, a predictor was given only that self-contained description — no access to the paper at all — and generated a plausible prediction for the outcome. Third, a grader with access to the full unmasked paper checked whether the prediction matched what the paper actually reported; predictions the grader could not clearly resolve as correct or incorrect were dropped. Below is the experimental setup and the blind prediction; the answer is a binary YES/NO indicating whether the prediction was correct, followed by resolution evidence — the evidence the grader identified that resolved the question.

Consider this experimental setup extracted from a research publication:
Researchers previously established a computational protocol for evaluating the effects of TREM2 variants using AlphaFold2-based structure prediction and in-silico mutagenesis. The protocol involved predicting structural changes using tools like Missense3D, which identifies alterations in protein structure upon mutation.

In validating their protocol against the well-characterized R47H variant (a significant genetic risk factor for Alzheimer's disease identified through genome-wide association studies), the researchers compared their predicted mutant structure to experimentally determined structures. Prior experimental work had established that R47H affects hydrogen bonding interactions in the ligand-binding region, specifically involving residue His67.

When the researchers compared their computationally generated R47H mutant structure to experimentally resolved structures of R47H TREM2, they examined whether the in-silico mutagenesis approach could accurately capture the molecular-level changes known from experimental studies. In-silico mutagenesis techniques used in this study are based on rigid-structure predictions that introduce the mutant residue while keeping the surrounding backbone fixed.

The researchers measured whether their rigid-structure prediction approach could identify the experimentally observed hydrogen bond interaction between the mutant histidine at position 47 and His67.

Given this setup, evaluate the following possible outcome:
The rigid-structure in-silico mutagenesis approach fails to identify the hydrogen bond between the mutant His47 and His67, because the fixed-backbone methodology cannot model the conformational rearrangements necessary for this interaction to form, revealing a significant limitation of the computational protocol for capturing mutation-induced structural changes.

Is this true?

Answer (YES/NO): YES